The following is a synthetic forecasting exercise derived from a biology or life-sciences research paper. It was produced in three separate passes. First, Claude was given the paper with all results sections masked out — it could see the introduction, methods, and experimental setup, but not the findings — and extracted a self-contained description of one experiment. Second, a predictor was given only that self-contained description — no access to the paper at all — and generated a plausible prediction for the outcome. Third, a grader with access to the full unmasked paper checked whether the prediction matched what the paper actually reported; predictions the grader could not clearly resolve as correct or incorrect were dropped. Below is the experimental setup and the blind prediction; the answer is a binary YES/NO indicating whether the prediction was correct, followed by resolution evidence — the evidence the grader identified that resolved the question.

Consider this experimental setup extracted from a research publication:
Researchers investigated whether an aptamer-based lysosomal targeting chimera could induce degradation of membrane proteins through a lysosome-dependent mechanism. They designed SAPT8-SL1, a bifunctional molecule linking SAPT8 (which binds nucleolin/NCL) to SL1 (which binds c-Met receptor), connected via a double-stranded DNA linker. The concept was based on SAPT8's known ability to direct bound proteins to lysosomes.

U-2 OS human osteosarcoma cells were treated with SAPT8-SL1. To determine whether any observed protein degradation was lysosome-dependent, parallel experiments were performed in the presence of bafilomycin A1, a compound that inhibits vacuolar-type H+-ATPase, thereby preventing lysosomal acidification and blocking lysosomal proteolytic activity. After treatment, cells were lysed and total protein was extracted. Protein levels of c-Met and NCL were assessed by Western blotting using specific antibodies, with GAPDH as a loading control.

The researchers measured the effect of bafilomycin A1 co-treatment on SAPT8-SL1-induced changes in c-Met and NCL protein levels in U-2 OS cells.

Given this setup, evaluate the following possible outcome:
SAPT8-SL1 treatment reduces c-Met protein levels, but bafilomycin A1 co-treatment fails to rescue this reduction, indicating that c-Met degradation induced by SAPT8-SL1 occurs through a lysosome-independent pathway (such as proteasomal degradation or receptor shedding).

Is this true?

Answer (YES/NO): NO